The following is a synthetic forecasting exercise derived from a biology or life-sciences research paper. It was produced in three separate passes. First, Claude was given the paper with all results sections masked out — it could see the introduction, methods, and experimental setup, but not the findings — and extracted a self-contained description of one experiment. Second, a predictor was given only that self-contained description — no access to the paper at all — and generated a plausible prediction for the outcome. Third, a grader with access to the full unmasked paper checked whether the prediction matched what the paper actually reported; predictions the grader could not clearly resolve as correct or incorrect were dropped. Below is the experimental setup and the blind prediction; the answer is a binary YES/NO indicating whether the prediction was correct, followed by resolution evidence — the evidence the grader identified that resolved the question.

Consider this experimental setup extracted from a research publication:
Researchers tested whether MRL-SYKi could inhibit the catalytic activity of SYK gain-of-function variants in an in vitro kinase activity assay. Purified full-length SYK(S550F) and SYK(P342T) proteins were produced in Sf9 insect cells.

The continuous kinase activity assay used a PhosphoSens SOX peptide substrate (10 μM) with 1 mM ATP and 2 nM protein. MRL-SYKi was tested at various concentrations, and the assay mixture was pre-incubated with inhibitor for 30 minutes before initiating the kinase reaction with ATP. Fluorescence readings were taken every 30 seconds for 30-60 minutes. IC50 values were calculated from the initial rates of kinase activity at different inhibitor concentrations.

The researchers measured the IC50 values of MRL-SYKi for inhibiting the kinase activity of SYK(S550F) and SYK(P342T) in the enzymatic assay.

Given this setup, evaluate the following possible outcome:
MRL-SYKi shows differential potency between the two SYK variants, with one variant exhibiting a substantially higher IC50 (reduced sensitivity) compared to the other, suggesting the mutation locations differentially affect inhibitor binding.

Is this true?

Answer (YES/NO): NO